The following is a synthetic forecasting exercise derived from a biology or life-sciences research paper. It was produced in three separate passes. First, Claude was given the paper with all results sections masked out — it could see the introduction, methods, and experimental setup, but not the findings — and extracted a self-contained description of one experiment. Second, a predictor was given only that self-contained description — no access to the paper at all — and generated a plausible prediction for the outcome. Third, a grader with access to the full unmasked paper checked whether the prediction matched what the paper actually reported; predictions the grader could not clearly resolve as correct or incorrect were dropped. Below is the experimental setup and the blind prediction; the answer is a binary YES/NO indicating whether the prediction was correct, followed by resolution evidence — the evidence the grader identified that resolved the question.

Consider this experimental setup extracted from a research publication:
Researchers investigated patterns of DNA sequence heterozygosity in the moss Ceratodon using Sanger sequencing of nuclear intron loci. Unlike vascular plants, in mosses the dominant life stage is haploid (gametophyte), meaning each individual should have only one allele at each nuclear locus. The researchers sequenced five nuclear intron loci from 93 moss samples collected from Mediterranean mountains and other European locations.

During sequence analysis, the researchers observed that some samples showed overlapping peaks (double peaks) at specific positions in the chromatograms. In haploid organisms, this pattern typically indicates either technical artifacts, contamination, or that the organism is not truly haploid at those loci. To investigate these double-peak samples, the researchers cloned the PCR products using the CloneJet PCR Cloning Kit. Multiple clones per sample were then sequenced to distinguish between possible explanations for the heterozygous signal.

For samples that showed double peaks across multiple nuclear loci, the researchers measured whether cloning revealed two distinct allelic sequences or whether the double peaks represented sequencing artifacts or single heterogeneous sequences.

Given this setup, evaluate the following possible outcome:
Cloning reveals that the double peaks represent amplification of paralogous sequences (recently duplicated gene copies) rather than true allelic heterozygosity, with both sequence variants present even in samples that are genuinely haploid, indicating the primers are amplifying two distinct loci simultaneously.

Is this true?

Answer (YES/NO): NO